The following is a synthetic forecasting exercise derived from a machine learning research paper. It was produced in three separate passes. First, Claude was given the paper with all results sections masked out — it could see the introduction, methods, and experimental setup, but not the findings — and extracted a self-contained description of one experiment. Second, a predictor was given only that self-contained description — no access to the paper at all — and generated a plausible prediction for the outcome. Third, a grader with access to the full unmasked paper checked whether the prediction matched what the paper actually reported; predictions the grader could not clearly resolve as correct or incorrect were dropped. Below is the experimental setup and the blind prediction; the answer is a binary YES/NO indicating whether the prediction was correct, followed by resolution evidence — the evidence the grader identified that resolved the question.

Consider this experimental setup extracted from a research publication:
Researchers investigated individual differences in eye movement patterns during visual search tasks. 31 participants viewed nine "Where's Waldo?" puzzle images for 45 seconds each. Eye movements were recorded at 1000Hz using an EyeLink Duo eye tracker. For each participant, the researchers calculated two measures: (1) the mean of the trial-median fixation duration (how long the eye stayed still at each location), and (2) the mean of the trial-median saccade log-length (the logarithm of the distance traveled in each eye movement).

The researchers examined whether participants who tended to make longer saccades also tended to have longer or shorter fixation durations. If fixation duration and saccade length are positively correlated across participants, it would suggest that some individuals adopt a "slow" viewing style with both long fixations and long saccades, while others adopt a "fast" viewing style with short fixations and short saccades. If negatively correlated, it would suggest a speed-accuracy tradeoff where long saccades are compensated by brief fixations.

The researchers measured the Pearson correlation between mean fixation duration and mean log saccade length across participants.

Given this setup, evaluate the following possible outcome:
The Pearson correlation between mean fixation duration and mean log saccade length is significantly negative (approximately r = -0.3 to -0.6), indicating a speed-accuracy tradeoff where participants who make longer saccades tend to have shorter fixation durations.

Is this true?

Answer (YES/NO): NO